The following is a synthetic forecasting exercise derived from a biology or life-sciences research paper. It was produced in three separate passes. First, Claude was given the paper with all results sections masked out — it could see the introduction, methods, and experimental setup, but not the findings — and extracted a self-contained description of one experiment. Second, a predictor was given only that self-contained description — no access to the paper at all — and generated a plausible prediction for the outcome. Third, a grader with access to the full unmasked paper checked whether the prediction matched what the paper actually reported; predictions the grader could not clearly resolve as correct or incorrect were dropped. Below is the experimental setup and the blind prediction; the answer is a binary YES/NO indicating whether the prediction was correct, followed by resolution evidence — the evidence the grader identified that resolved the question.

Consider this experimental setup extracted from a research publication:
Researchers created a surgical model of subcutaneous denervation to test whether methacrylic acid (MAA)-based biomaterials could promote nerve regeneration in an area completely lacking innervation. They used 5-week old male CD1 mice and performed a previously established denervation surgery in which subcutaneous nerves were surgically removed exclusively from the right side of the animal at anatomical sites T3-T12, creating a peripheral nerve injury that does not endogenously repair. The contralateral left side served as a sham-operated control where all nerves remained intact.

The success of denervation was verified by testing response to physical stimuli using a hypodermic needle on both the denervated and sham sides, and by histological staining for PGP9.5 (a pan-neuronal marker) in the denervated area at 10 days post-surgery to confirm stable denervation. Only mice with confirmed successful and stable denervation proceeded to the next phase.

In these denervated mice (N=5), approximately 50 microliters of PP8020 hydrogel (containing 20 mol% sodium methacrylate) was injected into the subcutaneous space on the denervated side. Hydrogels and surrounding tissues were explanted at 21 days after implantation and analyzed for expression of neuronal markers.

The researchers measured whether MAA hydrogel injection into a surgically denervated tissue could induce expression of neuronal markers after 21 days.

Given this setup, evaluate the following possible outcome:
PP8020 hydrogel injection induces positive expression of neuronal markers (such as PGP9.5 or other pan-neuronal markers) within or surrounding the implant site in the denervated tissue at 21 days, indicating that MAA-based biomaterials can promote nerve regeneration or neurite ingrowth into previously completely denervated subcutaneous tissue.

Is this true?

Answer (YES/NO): NO